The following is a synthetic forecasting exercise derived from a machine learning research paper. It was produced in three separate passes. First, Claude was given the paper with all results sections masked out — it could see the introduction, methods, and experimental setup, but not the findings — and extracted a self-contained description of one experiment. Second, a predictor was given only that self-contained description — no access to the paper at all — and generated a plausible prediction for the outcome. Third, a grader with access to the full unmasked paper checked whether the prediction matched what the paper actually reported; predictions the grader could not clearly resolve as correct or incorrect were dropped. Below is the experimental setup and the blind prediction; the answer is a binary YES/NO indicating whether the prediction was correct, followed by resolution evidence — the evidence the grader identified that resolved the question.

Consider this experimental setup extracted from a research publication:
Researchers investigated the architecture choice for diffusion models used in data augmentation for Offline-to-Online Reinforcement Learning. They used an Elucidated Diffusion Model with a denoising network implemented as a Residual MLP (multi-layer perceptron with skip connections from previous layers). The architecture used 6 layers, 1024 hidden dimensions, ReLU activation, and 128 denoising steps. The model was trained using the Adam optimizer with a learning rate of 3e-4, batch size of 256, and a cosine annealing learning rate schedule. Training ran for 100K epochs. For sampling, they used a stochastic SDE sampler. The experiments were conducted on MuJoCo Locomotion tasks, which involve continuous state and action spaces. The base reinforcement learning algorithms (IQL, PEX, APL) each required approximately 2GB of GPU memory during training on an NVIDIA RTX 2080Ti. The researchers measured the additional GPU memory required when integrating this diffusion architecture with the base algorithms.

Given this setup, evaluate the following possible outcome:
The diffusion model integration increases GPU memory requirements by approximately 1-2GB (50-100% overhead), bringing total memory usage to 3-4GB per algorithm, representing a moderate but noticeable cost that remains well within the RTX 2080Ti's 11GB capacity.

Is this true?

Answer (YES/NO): YES